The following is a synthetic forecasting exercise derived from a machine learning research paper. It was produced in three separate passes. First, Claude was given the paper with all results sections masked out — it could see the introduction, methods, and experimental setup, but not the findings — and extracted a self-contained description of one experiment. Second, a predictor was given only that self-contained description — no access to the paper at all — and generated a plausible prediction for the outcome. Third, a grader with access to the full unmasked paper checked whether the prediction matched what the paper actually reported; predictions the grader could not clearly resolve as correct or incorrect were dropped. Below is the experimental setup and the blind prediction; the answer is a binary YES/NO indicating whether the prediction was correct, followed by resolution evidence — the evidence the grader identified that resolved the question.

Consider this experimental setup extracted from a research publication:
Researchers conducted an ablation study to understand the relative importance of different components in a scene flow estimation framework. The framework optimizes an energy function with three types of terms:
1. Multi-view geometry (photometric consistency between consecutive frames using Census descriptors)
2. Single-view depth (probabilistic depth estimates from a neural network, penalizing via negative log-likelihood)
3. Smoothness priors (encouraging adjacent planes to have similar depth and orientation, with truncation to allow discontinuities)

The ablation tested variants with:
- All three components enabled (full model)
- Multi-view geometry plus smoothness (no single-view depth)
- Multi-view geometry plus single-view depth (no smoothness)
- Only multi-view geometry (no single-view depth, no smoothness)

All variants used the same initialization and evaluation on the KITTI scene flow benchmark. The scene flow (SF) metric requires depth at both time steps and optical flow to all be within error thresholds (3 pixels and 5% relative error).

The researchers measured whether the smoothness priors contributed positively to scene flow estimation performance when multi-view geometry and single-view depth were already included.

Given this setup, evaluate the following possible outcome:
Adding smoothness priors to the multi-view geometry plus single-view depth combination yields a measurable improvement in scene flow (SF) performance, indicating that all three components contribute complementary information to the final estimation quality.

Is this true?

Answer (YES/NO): YES